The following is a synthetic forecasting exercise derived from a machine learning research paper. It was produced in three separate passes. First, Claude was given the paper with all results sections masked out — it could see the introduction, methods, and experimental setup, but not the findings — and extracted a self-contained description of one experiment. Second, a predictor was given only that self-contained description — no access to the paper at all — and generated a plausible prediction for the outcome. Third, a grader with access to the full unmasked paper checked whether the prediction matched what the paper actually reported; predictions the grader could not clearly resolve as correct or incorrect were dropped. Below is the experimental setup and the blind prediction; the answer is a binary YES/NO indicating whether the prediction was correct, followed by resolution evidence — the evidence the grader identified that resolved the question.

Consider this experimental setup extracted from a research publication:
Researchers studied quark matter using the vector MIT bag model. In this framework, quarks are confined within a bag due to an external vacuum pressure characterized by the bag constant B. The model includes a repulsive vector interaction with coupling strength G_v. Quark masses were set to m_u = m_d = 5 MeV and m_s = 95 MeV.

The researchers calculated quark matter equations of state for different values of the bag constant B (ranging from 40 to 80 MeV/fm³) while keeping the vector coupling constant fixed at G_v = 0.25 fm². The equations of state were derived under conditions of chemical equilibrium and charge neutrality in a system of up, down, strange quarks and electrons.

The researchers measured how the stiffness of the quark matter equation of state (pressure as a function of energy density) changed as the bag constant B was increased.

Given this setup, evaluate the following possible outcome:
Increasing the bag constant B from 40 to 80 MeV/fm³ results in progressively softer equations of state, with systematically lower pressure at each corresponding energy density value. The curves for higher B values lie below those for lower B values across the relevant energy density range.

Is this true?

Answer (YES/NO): YES